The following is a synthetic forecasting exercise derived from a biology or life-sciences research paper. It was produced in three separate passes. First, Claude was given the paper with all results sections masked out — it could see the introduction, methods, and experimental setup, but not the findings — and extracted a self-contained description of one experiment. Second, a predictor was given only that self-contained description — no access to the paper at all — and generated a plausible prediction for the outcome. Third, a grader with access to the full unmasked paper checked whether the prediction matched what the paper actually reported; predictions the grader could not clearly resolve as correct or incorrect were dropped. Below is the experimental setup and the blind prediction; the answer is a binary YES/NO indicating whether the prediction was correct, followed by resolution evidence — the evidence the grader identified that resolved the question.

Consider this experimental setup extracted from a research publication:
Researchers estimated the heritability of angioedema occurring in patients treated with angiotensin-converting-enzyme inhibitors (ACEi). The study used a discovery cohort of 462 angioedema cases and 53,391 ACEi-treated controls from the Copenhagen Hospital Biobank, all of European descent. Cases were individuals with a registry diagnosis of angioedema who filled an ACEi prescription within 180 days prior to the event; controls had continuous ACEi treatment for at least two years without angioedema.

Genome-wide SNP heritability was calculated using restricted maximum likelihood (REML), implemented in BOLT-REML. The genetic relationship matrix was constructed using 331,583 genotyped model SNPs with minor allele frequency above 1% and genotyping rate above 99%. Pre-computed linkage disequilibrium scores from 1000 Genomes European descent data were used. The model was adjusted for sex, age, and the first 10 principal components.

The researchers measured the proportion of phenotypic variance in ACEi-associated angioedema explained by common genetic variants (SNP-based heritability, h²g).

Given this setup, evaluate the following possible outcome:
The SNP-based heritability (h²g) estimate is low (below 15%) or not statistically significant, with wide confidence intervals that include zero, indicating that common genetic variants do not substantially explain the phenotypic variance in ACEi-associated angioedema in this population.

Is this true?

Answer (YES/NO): NO